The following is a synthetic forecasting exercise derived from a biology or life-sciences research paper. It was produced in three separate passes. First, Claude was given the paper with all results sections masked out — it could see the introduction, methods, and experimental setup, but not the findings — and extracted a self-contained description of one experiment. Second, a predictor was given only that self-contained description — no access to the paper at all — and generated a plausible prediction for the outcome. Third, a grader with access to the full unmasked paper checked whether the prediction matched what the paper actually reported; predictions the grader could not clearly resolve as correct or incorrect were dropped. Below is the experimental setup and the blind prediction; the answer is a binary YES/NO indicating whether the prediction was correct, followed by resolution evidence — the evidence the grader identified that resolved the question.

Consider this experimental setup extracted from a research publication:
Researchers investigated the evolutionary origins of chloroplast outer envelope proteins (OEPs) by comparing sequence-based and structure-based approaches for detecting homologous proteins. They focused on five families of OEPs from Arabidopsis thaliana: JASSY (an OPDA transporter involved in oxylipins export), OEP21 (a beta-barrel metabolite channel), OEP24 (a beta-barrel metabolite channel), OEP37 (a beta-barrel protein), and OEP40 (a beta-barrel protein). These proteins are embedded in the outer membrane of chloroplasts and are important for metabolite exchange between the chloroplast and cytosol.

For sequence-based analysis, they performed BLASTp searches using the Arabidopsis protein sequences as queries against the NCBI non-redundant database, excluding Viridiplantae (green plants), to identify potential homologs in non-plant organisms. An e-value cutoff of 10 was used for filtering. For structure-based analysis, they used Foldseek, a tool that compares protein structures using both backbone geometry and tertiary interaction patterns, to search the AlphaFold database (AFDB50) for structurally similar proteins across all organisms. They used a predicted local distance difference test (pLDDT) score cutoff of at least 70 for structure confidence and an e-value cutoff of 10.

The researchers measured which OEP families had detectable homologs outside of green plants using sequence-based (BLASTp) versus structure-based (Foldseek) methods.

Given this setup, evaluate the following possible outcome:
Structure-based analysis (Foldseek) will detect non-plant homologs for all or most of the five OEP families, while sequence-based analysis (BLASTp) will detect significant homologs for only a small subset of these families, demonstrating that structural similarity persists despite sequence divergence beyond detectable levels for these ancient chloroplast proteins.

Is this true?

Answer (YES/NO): YES